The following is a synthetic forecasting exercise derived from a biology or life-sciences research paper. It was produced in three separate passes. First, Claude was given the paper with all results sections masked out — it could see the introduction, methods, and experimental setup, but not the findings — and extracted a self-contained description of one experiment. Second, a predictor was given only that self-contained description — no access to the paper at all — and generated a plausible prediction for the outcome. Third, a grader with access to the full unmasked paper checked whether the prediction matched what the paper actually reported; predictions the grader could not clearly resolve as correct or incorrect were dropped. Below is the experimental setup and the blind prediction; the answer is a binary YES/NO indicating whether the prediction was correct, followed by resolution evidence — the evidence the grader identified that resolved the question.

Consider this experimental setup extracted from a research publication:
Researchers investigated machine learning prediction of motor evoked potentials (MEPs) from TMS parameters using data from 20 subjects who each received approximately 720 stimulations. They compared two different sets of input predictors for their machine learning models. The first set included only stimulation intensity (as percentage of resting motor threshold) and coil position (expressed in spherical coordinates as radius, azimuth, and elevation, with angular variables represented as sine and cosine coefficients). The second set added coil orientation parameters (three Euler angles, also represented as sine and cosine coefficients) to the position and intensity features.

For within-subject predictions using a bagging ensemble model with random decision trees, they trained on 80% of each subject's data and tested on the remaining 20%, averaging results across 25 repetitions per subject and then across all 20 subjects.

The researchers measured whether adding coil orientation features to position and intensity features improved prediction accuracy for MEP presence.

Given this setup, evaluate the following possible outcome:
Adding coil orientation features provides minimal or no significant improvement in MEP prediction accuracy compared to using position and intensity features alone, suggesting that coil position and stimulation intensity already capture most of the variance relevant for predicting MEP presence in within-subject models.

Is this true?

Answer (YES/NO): YES